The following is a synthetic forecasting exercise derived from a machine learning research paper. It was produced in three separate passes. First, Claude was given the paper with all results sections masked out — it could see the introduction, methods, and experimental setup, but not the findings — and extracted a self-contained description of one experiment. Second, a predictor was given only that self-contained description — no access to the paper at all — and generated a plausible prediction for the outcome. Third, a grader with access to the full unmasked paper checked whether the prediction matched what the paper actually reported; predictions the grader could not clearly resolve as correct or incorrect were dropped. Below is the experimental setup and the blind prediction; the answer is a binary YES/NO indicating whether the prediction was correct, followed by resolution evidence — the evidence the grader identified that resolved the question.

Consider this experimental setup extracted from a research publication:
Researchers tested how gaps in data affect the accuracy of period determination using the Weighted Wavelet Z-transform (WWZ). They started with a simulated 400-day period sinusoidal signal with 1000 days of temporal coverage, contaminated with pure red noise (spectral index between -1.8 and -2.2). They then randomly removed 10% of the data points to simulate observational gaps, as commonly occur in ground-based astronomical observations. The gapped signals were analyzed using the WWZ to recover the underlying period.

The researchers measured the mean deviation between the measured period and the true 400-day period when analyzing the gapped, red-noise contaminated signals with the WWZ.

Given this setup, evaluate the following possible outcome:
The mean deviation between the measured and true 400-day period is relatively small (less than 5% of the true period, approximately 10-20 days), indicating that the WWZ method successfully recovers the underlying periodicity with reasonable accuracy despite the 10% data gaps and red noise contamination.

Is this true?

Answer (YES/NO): NO